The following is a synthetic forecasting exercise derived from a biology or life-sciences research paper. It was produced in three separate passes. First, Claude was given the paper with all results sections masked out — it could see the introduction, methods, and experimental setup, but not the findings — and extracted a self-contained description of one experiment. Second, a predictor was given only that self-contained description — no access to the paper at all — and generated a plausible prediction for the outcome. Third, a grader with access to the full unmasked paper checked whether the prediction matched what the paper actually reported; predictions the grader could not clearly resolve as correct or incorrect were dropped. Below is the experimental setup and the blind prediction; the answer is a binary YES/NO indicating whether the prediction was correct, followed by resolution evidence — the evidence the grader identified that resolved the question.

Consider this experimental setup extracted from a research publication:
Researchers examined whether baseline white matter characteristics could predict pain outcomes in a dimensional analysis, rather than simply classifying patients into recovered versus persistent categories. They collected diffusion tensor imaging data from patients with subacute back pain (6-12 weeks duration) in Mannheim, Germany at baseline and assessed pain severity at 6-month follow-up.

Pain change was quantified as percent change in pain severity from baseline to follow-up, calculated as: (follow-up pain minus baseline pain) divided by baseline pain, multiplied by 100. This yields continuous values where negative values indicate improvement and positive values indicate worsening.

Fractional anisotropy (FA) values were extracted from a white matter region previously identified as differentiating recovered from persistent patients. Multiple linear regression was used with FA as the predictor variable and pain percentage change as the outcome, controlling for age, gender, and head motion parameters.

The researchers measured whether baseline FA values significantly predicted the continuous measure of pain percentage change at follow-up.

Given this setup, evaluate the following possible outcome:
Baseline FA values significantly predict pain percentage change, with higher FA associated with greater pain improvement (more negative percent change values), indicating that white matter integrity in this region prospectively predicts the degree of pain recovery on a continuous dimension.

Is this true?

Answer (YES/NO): YES